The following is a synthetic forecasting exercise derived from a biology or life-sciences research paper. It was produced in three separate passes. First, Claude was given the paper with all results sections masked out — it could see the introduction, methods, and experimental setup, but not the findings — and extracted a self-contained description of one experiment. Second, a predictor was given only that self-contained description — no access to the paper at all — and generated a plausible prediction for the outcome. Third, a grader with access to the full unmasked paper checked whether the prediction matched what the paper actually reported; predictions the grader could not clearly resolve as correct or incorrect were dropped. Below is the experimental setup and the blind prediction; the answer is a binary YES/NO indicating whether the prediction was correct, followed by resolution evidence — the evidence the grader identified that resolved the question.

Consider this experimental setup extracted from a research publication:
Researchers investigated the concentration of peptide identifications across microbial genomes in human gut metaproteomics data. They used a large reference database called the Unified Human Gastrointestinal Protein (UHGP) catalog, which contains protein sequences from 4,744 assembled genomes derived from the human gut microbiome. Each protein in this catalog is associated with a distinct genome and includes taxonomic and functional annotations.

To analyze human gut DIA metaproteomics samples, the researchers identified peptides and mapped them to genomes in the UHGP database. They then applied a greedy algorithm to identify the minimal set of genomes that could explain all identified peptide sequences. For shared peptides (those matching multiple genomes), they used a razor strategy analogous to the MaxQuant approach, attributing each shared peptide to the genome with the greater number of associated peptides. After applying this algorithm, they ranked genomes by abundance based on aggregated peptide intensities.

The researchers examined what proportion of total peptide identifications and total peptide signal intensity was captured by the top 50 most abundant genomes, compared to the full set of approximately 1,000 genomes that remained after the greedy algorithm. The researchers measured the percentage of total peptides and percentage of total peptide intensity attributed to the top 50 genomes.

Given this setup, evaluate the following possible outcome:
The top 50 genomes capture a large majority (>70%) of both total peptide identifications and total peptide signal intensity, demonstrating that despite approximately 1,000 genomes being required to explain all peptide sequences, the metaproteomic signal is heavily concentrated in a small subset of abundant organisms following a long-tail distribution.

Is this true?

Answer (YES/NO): YES